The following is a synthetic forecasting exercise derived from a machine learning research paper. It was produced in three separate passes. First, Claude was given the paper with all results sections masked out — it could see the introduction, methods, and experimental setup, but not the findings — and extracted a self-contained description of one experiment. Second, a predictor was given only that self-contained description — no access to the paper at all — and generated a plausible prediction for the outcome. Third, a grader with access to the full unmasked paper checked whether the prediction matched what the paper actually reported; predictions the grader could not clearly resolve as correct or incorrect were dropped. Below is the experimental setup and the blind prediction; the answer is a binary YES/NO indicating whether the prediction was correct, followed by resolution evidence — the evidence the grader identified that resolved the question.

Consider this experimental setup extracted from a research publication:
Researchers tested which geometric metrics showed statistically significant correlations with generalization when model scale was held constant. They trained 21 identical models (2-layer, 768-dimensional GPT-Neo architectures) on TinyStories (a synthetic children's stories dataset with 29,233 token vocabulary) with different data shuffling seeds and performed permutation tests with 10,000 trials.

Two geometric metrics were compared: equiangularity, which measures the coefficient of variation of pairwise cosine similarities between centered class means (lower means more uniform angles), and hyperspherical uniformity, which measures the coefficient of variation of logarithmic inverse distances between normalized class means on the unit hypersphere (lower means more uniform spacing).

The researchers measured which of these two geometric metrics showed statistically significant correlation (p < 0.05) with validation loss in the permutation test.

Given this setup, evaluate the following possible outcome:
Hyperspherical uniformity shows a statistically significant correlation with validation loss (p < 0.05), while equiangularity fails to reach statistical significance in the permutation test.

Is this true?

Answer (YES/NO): NO